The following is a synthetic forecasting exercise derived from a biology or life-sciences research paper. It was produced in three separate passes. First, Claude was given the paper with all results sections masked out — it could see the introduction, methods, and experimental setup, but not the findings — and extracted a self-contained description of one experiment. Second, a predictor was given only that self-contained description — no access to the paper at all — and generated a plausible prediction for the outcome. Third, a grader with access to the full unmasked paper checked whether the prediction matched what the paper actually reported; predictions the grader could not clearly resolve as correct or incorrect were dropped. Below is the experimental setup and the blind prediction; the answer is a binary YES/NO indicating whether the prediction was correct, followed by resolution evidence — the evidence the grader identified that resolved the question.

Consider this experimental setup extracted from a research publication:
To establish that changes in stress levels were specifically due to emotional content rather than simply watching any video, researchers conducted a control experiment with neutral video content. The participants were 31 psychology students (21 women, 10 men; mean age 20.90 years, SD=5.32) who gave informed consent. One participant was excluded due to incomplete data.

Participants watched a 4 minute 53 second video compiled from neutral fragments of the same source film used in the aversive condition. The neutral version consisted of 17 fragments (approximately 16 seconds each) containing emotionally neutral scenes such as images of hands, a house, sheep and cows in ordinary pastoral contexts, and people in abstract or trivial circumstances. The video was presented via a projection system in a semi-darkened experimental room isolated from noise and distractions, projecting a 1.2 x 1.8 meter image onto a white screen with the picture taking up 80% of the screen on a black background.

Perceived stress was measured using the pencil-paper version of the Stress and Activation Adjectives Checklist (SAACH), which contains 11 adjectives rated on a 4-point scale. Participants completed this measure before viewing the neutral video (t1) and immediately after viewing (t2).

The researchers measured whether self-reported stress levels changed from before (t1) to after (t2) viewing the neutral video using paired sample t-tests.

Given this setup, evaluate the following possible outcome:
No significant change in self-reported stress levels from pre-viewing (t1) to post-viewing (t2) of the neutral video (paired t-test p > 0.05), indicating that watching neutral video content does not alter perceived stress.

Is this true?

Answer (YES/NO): YES